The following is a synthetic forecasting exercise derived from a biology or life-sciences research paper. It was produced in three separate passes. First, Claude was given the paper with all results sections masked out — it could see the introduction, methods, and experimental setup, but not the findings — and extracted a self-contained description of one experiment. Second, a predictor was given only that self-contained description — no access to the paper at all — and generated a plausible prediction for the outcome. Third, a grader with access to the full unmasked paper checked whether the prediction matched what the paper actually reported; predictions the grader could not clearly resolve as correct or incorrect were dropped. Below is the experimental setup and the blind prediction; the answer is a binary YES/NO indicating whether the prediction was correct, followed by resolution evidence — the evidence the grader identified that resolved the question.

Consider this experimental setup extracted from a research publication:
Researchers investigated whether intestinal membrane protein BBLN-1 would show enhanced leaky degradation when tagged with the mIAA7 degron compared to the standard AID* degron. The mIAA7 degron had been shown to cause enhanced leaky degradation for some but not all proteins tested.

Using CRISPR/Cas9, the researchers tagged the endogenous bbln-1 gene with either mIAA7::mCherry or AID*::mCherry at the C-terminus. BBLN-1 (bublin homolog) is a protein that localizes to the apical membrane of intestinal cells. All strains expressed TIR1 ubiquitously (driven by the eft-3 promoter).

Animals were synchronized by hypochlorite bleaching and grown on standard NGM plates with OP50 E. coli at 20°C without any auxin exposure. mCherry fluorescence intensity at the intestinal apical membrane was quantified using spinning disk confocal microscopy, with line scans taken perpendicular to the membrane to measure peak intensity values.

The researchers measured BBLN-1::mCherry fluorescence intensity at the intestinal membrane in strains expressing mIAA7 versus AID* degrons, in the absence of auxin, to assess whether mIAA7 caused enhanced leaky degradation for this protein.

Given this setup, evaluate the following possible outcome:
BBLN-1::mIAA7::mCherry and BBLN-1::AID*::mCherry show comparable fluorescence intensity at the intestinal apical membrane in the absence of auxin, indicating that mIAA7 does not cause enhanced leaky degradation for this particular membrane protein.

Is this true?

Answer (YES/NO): YES